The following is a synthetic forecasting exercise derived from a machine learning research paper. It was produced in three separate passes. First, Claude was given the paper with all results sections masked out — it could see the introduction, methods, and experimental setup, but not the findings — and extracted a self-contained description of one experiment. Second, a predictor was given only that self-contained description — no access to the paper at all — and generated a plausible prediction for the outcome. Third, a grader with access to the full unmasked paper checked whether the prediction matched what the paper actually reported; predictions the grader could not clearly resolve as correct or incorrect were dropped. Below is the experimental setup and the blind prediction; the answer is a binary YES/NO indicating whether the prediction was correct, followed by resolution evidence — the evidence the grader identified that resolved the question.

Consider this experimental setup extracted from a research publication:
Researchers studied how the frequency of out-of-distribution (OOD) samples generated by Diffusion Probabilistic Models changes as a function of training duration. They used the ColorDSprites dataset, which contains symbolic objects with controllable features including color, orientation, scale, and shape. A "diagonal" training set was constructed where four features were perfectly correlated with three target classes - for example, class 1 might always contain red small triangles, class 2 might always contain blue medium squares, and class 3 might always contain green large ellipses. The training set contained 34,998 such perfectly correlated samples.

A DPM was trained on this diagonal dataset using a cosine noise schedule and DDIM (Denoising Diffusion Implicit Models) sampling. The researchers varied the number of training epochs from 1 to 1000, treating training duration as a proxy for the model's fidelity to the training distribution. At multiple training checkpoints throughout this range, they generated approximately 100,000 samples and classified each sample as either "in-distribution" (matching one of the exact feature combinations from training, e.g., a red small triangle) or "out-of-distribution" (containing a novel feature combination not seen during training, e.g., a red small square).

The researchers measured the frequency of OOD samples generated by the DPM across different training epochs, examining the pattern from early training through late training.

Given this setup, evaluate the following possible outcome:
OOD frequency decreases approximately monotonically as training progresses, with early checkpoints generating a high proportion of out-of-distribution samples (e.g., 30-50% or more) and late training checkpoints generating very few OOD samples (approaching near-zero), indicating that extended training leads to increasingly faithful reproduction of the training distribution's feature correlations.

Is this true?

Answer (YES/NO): YES